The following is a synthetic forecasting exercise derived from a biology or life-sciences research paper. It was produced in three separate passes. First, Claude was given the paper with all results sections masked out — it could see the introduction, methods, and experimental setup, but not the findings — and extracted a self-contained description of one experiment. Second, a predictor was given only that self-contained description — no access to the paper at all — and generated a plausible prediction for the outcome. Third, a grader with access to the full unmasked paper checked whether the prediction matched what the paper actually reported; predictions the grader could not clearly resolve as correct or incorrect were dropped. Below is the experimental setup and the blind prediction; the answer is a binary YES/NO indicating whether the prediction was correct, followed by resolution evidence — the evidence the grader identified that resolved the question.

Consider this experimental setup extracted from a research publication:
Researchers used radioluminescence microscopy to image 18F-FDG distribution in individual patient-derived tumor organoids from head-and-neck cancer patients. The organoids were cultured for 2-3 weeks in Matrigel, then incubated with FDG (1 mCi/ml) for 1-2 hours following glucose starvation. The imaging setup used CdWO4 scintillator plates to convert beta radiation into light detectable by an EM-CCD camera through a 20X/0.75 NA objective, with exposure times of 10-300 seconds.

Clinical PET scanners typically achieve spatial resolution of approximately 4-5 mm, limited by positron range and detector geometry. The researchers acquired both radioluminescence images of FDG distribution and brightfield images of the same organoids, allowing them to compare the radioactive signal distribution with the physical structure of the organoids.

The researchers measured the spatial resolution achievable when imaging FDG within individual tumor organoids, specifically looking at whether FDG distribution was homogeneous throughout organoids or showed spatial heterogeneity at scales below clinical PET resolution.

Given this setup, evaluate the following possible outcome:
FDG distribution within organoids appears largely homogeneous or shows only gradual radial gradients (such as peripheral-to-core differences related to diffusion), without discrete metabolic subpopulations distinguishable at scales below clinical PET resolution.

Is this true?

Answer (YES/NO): NO